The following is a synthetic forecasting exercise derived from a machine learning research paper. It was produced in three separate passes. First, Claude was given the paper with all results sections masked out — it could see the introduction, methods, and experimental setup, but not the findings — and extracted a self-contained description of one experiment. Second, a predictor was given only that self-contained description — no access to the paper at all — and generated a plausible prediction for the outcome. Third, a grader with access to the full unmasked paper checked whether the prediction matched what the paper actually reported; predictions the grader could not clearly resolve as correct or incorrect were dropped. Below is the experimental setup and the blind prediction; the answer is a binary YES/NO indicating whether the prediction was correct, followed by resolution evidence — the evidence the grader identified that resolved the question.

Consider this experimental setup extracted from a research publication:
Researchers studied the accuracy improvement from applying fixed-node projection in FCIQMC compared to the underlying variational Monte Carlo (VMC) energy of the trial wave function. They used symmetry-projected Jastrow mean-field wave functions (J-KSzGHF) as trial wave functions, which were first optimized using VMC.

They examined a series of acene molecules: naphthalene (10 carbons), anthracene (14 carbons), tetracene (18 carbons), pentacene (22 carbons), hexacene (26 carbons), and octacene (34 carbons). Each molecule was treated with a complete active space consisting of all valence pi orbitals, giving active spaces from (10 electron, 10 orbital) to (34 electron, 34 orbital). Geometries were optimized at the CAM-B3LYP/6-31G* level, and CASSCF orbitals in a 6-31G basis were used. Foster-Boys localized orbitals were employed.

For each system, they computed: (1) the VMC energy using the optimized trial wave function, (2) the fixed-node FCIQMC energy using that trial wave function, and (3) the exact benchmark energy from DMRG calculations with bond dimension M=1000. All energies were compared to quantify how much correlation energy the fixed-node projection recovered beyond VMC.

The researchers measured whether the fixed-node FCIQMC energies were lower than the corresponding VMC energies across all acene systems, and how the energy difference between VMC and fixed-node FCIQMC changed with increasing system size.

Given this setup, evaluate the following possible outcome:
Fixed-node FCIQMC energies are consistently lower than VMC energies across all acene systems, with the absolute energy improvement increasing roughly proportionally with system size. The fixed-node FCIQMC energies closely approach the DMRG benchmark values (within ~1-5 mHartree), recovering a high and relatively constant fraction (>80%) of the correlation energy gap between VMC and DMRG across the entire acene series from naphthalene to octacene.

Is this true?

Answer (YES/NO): NO